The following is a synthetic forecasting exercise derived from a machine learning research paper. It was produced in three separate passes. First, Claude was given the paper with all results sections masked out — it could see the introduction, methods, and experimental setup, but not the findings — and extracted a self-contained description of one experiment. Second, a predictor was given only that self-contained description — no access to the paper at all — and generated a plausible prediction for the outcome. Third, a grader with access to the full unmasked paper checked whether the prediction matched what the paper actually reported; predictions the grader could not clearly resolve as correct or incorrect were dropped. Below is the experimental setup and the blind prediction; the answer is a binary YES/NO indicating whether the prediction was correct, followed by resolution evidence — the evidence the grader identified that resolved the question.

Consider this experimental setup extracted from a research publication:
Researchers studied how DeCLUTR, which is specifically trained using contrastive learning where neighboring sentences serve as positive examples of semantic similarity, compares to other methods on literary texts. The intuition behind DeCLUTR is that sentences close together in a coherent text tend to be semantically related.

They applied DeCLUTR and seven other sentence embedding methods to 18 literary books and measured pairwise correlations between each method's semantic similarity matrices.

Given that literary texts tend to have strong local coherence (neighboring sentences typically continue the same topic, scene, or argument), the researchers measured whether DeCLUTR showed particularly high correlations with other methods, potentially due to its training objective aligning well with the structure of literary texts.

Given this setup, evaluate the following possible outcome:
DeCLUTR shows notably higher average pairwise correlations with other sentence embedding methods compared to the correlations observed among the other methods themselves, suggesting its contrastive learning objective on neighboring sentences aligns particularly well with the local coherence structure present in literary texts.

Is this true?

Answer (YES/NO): NO